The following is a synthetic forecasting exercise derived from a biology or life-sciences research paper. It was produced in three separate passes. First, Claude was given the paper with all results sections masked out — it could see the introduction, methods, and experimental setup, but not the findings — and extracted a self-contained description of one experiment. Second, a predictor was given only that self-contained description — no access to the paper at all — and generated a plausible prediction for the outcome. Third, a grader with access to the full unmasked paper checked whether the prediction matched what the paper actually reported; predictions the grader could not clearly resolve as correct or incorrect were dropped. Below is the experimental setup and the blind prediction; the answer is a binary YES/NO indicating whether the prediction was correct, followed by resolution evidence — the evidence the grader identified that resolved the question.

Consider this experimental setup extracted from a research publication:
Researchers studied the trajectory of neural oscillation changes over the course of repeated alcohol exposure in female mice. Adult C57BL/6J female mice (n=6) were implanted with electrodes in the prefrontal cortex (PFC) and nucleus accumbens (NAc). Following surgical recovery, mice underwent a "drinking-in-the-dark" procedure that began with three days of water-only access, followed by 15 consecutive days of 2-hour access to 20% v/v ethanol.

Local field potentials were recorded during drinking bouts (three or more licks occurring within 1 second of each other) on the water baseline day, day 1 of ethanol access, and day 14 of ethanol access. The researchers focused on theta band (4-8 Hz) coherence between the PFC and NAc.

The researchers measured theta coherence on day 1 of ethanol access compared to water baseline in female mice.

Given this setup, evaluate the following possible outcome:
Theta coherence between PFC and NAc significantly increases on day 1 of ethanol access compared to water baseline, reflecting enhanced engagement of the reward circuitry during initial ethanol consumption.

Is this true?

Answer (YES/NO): NO